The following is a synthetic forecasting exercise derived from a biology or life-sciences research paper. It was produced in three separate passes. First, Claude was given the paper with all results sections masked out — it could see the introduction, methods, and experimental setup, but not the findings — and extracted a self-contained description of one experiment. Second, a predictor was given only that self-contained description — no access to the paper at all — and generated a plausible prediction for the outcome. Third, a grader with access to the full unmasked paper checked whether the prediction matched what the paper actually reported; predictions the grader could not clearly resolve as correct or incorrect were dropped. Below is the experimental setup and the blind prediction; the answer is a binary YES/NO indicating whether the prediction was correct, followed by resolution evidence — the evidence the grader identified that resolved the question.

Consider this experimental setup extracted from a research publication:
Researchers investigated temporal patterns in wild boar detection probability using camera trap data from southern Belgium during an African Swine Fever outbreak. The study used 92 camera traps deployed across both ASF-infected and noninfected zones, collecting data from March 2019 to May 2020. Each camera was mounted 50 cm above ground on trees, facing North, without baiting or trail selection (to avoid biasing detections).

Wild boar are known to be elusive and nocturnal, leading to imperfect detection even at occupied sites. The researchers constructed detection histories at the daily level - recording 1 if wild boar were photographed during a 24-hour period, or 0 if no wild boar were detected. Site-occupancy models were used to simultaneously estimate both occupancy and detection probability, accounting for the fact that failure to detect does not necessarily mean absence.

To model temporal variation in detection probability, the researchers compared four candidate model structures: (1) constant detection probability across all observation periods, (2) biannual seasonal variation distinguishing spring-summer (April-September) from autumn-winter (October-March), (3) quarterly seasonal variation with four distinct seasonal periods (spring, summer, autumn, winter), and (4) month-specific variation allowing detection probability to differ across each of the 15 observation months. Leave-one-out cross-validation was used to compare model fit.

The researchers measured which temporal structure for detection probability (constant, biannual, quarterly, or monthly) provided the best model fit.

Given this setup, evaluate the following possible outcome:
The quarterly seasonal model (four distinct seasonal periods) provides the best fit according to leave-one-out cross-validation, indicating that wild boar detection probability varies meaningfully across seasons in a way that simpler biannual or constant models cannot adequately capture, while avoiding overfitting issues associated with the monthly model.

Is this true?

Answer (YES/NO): NO